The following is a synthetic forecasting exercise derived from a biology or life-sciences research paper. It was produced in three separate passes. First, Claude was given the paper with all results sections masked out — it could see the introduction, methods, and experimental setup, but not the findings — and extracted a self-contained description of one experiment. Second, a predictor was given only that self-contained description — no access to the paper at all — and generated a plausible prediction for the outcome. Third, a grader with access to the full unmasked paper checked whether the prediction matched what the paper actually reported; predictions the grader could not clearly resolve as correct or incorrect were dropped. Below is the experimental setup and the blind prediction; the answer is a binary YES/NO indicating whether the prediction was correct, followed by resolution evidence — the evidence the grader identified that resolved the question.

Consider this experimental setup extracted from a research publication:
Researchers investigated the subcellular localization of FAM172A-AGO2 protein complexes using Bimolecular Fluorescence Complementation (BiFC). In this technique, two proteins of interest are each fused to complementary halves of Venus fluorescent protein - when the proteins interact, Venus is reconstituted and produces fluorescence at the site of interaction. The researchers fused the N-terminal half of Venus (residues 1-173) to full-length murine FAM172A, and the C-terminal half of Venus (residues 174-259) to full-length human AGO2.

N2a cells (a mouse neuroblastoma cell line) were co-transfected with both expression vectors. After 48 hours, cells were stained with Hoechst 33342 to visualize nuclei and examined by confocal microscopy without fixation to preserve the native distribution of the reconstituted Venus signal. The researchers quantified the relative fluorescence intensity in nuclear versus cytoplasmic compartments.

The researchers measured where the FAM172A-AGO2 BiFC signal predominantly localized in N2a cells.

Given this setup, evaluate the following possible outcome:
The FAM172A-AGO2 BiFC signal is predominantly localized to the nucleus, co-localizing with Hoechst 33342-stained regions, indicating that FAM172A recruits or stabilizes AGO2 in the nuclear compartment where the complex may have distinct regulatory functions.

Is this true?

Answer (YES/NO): NO